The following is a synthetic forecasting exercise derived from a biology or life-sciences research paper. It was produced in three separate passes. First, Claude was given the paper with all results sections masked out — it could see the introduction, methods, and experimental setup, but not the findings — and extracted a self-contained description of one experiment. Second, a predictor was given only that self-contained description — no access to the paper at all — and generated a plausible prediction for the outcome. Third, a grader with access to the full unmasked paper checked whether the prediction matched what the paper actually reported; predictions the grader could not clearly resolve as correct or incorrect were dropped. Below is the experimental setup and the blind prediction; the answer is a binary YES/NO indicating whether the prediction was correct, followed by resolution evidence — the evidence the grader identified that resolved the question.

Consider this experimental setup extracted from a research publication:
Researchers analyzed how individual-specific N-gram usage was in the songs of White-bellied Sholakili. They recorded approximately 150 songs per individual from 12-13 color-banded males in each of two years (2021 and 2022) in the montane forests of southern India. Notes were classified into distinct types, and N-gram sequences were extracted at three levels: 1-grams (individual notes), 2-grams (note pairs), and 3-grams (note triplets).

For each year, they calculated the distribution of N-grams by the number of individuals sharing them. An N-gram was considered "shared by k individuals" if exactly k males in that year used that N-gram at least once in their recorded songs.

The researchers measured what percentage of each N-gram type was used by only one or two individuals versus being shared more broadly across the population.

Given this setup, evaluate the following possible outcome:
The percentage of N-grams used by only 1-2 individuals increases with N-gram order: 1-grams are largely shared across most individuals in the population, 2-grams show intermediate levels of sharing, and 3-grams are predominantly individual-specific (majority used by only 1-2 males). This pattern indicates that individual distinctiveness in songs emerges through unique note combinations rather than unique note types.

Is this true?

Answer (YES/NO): YES